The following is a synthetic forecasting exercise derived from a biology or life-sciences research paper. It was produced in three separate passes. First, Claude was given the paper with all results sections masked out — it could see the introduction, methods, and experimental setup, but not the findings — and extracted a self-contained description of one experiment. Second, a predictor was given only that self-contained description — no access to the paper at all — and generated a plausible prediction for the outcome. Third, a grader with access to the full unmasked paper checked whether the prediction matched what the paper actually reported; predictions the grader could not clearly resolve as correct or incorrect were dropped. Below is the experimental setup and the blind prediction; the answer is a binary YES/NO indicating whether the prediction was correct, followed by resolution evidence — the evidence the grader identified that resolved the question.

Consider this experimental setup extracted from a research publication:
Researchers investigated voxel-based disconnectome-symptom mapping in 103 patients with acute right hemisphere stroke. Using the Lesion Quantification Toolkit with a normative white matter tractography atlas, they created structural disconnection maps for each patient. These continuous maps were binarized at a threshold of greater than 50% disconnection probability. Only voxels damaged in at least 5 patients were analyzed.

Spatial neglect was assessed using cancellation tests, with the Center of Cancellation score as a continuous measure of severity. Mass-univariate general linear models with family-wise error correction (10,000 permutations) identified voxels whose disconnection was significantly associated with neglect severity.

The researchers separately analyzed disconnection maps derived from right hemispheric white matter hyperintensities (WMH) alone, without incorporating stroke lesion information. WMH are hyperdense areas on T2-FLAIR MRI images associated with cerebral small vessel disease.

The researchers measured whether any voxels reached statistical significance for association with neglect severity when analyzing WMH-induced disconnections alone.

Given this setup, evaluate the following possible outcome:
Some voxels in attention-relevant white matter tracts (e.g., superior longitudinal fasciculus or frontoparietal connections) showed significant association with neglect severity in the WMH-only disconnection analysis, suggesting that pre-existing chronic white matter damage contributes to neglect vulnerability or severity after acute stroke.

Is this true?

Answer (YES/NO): NO